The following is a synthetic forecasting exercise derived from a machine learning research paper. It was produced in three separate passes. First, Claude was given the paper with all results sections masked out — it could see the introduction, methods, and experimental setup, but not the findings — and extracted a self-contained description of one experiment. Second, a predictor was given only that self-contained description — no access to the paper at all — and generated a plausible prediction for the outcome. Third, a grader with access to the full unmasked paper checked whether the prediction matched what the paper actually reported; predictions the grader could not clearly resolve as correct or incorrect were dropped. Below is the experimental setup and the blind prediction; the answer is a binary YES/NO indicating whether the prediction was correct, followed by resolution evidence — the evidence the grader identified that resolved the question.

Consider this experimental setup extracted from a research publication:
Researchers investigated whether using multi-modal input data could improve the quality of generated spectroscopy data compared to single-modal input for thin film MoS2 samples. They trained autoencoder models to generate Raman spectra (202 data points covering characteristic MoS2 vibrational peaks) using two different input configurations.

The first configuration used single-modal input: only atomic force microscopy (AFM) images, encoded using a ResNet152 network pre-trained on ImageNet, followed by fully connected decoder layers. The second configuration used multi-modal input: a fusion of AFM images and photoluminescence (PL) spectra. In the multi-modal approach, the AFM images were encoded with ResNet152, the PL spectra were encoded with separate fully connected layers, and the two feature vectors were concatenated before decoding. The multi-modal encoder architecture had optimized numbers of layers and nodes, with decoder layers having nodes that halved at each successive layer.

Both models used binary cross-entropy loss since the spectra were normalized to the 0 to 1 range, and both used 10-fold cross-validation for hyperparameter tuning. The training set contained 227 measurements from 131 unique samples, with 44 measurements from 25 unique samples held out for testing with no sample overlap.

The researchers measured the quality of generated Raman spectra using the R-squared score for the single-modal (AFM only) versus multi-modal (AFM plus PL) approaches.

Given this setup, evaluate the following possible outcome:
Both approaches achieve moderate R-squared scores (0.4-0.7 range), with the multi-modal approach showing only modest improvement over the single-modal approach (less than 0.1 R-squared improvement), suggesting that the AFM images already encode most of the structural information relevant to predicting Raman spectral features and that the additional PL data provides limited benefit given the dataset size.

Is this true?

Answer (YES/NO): NO